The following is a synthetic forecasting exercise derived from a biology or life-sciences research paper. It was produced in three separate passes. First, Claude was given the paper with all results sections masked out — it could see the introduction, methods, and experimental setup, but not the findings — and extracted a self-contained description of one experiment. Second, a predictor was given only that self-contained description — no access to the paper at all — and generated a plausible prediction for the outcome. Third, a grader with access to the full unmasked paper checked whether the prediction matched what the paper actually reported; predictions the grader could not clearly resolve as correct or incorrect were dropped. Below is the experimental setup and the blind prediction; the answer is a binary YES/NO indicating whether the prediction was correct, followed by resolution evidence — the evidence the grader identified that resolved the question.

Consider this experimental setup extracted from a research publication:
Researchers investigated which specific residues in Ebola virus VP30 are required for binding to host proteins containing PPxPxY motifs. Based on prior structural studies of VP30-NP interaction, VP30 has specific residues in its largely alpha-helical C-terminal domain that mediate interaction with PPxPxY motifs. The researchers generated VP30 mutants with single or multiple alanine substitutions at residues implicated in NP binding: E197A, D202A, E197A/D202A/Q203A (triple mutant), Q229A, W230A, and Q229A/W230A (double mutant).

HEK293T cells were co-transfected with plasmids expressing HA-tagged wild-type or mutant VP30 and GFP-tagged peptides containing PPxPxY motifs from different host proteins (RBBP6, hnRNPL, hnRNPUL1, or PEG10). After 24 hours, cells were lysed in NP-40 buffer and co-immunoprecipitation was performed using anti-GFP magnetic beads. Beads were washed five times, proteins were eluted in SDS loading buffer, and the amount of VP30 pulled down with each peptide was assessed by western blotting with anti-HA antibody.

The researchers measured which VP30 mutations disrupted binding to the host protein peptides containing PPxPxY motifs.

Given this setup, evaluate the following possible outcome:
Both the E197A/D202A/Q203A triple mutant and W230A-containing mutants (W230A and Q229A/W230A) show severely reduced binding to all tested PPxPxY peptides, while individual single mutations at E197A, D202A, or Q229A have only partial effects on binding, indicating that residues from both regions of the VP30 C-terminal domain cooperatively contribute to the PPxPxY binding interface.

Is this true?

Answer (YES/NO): NO